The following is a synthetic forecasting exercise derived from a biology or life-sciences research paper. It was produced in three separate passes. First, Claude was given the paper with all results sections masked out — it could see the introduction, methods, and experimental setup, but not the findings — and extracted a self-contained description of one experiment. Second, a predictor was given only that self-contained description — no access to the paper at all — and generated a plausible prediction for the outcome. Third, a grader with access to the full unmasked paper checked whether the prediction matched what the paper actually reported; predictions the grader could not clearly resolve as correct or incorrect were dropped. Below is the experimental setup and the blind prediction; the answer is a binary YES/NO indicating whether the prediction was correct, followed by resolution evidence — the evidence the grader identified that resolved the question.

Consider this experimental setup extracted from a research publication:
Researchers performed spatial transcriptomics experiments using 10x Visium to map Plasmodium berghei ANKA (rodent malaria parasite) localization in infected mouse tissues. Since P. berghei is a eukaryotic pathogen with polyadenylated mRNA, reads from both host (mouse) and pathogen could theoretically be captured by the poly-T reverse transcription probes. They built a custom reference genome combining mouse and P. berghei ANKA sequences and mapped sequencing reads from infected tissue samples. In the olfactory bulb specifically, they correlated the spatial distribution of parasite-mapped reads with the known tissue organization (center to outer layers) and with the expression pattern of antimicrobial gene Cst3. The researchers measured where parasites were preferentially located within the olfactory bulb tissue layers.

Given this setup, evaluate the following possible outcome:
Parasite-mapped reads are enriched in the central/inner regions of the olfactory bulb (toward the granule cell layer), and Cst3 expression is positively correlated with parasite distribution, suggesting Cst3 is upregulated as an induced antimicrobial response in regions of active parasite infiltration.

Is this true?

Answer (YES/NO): NO